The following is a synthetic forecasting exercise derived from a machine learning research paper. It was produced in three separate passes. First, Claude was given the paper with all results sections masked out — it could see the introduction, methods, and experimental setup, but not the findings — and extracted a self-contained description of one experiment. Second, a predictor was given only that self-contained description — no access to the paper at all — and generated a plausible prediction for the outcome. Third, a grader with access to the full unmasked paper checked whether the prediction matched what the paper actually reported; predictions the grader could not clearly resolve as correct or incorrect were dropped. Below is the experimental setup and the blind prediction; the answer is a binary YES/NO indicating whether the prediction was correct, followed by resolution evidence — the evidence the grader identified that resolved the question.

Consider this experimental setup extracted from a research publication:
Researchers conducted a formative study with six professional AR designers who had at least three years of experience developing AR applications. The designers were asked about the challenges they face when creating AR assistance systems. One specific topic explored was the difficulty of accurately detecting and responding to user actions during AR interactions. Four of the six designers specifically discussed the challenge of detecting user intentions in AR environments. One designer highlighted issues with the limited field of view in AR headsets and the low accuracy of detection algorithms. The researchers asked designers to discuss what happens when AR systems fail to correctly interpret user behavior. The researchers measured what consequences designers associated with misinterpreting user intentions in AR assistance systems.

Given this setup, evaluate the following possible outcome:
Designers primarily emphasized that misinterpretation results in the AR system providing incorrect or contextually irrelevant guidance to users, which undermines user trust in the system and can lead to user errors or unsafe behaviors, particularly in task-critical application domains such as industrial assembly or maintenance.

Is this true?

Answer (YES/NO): NO